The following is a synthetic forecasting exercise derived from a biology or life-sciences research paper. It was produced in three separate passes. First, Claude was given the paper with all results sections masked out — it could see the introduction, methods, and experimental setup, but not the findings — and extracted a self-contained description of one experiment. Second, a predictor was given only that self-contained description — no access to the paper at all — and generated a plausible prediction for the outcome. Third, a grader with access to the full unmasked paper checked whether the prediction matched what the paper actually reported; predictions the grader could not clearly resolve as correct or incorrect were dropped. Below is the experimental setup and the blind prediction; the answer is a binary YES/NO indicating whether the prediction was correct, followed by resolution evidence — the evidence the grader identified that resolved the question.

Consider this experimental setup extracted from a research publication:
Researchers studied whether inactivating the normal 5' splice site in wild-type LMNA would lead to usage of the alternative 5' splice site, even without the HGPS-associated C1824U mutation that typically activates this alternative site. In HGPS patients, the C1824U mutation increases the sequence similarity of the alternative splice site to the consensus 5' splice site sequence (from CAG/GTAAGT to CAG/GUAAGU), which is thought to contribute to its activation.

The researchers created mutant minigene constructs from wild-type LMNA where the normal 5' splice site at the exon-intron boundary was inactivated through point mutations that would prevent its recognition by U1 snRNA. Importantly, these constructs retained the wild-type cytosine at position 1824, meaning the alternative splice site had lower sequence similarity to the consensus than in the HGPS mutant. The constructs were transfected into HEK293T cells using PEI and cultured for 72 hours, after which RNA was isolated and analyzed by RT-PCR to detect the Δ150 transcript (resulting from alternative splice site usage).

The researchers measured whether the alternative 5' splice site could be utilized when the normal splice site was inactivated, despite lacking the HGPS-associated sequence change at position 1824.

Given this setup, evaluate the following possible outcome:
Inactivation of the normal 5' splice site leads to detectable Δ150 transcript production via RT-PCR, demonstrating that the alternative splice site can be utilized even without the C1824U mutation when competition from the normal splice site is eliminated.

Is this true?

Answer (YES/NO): YES